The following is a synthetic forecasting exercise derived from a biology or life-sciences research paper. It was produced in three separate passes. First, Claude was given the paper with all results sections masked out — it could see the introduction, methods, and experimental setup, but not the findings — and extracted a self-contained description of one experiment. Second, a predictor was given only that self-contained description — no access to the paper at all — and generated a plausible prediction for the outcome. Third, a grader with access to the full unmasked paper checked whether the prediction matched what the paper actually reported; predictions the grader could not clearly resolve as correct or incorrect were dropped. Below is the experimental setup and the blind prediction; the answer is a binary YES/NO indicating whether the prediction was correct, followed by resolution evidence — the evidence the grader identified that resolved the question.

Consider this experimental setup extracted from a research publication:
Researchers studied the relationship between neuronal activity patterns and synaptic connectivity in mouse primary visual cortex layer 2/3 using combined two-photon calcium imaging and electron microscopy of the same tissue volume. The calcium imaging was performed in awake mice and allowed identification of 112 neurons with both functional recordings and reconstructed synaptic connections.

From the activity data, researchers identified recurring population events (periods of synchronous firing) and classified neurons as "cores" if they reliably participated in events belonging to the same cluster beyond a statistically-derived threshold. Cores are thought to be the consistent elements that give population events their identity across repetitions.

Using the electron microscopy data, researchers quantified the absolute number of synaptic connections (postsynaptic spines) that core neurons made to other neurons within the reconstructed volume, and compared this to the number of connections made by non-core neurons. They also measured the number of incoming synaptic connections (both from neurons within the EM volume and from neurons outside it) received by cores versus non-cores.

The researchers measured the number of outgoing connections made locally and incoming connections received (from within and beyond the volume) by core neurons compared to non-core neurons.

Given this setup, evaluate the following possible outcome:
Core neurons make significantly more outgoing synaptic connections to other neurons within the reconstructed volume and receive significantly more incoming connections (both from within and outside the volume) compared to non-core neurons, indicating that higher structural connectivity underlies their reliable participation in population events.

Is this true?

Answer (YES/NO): NO